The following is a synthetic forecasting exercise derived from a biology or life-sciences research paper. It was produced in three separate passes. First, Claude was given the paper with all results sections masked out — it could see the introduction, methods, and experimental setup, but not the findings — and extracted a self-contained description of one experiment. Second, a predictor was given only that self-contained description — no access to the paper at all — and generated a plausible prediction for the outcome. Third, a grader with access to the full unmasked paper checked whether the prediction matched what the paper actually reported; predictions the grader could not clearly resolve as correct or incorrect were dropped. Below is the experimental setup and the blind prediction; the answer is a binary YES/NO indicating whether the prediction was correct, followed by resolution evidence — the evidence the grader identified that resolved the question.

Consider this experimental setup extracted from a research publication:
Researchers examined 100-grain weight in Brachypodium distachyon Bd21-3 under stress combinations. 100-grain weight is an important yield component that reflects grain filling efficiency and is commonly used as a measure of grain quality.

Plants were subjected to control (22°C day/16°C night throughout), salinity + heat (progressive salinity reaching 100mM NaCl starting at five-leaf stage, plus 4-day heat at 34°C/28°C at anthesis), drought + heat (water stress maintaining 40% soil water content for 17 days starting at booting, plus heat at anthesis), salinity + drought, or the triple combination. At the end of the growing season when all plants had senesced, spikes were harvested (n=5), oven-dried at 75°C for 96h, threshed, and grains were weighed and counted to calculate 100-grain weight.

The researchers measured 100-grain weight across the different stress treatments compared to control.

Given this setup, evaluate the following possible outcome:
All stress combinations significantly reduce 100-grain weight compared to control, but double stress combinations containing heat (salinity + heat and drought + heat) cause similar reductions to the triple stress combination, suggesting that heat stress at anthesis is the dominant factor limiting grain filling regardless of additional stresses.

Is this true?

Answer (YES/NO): NO